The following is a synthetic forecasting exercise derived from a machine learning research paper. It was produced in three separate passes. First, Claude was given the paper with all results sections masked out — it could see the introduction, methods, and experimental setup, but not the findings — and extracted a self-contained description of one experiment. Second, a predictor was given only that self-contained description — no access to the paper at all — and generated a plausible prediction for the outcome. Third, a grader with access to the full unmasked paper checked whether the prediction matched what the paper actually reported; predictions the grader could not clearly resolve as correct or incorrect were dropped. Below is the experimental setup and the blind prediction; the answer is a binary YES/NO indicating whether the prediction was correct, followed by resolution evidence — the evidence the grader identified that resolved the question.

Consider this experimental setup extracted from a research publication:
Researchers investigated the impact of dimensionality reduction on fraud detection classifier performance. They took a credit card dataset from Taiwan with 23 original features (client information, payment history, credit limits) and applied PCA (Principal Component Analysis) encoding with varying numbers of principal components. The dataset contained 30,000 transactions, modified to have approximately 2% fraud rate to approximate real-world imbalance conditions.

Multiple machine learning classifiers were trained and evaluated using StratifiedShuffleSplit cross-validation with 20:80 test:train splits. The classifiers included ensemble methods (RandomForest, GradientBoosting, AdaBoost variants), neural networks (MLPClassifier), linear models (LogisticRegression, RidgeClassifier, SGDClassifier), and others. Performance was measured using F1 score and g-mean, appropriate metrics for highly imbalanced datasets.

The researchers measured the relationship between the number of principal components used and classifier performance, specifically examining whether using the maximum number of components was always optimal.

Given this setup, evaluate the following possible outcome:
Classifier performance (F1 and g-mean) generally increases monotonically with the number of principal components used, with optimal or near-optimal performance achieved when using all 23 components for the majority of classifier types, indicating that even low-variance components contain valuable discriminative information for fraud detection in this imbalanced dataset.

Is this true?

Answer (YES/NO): NO